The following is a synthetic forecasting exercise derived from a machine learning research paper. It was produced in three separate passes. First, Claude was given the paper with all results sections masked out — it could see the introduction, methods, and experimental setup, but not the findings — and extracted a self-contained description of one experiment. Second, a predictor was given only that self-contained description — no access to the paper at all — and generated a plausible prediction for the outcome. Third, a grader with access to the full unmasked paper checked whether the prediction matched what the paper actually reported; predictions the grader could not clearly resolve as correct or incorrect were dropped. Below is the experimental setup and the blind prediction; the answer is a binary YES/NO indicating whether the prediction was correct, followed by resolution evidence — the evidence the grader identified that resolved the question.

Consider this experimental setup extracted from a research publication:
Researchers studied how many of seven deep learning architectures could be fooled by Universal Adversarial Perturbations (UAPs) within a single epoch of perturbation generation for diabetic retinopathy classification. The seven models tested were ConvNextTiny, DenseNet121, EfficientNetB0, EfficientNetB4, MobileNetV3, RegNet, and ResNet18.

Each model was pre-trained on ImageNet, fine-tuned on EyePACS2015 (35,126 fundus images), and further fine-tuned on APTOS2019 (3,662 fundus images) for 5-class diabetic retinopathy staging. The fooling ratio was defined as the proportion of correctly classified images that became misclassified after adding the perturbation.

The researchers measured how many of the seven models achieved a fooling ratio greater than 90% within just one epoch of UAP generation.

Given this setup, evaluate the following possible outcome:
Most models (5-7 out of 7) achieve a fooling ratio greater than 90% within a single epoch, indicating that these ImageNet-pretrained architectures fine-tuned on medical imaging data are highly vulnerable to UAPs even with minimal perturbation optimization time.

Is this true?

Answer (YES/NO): NO